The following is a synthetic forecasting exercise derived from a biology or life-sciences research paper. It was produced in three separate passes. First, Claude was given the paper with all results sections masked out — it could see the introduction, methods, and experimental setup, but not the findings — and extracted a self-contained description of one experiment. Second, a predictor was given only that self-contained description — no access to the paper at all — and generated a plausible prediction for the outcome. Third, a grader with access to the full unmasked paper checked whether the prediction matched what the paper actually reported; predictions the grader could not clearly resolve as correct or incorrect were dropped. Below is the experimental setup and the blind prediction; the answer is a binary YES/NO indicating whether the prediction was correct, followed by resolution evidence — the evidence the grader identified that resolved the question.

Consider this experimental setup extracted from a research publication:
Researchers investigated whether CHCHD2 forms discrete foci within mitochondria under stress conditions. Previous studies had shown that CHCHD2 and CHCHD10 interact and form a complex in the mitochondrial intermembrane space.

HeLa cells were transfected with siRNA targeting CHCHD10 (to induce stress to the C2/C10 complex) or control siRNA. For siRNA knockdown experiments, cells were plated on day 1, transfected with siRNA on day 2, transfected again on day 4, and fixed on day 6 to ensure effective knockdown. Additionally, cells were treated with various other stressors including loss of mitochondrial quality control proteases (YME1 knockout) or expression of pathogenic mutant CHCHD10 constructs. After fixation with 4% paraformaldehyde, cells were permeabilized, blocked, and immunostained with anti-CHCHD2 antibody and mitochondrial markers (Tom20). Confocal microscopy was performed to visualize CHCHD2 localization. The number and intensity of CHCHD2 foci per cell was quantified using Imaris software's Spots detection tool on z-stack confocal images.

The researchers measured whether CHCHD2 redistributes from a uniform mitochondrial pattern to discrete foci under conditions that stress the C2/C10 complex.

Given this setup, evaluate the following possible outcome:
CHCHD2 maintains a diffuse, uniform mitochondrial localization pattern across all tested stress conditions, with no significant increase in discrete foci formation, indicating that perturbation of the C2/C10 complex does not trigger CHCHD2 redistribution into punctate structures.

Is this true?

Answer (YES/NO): NO